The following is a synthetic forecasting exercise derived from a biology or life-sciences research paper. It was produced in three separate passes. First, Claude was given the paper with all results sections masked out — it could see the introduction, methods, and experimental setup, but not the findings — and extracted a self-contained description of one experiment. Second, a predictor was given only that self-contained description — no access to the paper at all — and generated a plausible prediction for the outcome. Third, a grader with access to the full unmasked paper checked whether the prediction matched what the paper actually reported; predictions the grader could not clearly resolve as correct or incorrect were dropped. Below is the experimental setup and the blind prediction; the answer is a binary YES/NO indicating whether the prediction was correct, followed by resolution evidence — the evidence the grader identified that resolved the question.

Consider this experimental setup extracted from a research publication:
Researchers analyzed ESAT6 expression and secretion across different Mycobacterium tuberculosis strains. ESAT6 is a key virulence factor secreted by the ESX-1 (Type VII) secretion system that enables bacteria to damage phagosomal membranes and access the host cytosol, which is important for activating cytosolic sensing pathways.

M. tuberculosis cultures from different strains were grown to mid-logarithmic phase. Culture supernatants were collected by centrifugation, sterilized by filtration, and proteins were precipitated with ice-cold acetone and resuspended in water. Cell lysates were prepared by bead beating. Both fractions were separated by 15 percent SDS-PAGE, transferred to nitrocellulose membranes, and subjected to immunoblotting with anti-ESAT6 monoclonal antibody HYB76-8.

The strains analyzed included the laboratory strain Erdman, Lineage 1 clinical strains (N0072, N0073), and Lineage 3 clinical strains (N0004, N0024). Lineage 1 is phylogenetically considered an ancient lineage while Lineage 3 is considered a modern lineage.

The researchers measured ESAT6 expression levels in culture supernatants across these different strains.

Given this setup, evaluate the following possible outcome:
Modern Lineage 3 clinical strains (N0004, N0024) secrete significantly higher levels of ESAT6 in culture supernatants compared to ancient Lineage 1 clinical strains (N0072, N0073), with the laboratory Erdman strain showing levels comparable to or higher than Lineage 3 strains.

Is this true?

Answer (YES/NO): NO